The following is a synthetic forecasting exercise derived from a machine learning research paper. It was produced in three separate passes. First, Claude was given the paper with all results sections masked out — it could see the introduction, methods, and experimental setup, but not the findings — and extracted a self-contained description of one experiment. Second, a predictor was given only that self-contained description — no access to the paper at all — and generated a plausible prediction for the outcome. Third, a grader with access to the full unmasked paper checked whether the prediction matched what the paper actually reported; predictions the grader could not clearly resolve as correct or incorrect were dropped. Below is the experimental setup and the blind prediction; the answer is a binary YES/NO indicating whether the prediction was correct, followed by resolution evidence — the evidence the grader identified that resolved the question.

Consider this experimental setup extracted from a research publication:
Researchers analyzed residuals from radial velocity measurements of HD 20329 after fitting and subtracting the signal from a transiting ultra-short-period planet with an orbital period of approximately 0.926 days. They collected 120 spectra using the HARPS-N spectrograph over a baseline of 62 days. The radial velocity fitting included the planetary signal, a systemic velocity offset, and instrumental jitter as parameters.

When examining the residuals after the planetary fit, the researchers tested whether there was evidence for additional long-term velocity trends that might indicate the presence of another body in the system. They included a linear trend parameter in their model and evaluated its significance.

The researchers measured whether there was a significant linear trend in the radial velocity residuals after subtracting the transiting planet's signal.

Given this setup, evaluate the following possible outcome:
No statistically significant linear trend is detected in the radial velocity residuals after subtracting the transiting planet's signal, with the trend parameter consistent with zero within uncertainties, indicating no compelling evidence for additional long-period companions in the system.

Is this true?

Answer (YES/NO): NO